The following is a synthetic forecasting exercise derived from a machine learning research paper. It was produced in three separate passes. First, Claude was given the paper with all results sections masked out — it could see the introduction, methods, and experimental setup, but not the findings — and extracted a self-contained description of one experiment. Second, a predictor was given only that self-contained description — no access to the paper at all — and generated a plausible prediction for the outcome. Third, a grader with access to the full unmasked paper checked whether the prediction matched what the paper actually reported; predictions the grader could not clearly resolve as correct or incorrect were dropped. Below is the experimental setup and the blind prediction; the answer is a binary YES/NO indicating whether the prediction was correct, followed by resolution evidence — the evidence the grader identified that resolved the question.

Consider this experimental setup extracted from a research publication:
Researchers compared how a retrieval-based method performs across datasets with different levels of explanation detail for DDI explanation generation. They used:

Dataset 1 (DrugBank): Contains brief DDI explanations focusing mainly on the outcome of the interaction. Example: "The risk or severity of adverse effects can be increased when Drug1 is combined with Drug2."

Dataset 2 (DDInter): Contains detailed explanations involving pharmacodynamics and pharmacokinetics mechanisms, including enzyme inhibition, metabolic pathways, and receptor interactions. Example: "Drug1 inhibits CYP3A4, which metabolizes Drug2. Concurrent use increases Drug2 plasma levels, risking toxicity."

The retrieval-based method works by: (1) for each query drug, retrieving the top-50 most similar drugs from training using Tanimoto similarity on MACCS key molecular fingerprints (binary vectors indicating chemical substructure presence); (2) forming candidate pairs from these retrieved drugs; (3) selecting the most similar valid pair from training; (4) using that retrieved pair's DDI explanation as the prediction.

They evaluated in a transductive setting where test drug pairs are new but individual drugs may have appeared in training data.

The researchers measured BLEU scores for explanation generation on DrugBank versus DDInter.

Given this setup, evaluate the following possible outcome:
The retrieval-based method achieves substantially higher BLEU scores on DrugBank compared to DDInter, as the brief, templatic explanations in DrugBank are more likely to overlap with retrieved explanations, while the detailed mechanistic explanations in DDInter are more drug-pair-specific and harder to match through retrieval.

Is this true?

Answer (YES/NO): NO